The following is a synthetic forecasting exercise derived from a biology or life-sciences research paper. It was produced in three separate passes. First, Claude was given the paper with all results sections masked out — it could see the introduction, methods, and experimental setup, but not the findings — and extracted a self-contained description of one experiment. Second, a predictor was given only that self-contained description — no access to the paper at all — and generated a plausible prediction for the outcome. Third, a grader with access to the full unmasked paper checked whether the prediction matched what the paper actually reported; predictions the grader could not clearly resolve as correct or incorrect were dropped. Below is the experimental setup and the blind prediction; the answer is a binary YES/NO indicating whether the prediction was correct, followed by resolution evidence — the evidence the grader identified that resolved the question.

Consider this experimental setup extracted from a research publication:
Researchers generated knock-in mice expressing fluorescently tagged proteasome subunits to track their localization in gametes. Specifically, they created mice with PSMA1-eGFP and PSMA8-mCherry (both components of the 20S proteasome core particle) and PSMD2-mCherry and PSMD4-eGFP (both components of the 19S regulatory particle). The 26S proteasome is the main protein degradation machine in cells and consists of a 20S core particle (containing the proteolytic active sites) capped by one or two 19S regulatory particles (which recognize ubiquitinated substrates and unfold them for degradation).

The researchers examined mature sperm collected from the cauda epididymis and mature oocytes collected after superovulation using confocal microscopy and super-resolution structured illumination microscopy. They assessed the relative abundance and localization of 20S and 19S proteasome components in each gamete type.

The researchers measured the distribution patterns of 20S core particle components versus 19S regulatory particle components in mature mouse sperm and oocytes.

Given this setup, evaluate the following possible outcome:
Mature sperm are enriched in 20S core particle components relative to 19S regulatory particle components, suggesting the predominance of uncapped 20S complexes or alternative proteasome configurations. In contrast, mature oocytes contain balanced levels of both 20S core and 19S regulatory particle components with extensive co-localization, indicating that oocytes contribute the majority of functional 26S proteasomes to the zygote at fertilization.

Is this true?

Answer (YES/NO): NO